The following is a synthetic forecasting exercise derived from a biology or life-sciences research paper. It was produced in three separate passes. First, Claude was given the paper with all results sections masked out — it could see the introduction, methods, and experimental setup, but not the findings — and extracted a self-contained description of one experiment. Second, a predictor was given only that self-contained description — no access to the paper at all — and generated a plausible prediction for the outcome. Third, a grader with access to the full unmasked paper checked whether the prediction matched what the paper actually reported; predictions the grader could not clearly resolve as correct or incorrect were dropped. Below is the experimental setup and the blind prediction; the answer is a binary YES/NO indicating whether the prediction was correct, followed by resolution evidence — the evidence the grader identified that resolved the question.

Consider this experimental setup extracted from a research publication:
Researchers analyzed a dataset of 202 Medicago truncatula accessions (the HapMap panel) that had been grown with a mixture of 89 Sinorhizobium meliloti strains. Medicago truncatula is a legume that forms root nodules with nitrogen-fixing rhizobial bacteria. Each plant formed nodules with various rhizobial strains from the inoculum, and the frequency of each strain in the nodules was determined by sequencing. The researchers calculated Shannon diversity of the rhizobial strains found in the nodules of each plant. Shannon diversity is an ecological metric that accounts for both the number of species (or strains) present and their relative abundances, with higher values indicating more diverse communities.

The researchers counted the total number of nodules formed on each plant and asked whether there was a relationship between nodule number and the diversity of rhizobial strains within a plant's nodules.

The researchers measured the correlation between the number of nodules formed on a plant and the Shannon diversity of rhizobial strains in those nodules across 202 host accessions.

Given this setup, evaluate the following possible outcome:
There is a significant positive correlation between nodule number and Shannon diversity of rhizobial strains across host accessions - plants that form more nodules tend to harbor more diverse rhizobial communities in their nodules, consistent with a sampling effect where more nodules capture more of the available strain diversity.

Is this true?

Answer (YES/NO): YES